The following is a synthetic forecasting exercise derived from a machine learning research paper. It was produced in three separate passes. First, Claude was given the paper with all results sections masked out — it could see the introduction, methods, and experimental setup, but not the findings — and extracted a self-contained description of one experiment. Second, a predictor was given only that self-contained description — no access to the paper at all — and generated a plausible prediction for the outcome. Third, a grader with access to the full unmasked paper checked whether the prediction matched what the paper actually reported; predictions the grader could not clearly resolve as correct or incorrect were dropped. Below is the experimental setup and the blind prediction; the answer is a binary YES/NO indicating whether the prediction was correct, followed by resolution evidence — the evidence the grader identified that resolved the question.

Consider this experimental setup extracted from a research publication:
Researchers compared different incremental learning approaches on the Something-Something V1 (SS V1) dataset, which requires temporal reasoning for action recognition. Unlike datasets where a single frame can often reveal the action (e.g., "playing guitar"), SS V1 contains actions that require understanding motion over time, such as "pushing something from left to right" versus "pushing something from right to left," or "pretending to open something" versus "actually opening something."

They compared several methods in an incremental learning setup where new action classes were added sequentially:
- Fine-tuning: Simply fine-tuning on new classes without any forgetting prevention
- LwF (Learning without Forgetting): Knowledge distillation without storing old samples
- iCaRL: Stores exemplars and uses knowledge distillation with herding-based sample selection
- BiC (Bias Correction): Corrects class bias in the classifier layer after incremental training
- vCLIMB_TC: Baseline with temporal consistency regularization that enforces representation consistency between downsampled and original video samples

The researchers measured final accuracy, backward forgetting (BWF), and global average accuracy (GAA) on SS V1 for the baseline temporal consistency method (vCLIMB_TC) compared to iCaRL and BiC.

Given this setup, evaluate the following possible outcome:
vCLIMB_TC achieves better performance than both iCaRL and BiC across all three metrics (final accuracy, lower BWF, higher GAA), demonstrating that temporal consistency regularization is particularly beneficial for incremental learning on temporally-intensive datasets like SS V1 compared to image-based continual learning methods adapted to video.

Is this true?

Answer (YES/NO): NO